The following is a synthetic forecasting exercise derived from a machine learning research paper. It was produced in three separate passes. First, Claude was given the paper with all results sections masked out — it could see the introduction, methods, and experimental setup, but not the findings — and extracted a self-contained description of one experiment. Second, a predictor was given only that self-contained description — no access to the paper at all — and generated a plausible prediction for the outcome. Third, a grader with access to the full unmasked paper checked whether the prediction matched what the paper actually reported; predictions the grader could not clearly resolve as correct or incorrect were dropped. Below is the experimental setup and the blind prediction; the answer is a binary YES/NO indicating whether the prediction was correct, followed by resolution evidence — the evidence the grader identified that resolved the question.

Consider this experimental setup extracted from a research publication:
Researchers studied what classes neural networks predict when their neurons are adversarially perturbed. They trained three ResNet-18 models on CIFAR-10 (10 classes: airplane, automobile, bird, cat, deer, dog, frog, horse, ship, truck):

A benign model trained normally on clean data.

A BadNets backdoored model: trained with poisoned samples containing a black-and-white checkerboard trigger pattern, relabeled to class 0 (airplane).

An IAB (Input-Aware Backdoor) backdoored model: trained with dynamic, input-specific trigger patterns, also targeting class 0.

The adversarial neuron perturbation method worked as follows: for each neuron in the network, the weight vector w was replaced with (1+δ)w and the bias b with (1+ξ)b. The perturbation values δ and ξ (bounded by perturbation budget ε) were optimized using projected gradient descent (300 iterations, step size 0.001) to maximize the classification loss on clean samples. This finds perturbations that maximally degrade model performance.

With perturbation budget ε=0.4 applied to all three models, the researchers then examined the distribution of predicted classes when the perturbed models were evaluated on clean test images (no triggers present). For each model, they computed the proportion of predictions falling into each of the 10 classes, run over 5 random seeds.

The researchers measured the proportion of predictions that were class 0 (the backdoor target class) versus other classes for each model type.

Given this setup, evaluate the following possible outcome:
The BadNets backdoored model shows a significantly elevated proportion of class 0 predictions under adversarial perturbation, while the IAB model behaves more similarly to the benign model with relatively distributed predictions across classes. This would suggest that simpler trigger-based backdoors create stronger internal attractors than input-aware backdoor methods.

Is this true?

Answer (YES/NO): NO